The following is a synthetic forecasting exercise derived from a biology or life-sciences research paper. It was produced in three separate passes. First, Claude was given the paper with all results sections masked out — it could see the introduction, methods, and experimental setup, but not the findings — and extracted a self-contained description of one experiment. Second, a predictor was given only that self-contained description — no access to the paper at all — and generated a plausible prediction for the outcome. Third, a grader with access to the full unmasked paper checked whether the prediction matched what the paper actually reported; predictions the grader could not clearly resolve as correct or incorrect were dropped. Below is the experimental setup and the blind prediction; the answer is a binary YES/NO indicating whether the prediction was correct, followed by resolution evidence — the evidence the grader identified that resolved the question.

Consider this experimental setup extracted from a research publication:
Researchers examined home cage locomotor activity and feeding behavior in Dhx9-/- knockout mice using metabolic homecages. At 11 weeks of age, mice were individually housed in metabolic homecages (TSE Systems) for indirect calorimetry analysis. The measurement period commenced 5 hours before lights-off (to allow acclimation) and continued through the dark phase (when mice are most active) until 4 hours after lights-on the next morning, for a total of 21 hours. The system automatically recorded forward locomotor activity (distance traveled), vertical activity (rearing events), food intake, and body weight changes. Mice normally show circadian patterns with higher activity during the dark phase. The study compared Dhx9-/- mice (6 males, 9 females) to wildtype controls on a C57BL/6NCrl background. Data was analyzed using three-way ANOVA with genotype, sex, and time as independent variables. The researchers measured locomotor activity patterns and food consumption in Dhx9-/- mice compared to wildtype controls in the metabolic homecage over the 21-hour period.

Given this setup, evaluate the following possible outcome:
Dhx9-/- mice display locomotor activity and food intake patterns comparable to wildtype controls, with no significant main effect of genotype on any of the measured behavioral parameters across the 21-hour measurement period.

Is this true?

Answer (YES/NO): NO